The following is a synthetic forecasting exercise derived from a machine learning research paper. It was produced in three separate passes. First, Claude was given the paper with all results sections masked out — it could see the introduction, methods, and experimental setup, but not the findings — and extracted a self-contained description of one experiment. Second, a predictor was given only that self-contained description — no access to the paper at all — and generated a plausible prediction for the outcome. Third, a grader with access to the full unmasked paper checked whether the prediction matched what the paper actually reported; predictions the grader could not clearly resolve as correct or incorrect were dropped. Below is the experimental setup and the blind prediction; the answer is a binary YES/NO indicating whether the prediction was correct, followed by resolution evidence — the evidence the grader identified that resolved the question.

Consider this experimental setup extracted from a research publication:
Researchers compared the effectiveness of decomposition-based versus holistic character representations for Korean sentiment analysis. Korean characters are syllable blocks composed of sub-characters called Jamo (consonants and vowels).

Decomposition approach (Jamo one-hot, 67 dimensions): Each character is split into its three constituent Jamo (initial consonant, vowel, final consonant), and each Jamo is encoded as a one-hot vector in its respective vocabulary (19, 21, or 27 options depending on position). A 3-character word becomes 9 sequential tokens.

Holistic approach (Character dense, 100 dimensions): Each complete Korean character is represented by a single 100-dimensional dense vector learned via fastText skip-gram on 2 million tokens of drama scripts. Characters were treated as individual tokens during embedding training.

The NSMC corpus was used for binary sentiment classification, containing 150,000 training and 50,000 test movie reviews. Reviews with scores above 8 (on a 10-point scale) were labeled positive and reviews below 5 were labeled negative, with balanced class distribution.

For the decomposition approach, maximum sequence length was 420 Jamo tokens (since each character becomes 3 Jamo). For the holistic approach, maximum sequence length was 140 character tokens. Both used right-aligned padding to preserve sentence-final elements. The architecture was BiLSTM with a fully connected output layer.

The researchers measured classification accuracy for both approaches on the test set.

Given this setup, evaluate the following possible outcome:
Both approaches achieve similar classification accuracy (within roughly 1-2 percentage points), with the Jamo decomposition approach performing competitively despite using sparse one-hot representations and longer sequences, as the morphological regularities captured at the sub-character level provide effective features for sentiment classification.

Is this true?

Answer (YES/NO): YES